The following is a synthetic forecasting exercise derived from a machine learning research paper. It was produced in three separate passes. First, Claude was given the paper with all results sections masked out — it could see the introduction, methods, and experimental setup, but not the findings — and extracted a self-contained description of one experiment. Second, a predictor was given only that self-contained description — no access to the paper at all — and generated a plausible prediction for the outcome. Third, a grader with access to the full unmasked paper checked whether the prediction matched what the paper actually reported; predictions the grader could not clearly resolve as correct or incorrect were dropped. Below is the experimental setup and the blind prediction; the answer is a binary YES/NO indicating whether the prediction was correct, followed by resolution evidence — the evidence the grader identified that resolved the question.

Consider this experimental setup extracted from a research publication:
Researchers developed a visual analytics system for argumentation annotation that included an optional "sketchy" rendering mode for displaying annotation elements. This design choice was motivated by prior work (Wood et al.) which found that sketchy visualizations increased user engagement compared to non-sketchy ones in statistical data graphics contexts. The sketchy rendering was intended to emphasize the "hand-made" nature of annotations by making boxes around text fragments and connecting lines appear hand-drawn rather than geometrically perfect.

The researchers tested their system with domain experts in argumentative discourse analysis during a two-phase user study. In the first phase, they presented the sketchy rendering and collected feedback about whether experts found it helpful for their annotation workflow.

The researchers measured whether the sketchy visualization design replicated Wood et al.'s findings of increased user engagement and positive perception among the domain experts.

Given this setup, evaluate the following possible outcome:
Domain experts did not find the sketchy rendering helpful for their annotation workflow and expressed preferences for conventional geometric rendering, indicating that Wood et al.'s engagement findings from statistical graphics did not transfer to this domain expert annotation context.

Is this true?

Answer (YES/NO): NO